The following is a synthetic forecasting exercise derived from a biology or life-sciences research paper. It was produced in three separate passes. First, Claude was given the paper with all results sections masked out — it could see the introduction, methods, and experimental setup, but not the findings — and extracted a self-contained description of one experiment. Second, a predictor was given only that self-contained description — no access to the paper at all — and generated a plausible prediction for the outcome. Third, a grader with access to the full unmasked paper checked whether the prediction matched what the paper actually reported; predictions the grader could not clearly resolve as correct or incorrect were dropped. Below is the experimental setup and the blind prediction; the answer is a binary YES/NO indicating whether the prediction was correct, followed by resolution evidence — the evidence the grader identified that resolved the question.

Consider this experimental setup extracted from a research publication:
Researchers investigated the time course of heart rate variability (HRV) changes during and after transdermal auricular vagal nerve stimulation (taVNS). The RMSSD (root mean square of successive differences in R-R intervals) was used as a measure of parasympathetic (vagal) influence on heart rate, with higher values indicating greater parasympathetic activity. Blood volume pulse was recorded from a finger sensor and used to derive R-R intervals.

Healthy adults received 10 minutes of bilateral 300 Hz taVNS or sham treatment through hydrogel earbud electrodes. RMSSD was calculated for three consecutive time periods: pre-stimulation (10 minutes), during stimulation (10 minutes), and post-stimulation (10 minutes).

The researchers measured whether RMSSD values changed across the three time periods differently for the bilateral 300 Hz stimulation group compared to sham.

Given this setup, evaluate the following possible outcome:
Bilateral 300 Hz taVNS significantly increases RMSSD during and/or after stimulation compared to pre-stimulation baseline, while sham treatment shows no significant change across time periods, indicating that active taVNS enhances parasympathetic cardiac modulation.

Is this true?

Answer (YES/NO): NO